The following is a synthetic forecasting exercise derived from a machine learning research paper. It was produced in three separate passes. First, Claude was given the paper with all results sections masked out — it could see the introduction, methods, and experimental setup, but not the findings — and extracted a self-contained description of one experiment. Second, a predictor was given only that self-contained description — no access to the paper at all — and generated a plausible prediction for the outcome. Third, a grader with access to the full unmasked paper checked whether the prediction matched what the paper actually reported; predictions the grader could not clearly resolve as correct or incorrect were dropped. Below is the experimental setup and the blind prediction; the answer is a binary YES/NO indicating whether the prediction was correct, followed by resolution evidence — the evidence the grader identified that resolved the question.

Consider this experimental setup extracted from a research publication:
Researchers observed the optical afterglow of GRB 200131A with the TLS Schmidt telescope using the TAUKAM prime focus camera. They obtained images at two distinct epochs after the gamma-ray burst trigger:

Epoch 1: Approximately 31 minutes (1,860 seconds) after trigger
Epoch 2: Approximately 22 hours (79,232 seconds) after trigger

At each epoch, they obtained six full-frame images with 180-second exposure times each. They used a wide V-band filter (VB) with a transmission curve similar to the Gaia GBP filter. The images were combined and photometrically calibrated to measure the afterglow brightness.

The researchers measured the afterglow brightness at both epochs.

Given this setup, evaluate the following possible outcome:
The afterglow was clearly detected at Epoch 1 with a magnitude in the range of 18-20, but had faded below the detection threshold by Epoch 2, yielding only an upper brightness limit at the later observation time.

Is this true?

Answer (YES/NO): NO